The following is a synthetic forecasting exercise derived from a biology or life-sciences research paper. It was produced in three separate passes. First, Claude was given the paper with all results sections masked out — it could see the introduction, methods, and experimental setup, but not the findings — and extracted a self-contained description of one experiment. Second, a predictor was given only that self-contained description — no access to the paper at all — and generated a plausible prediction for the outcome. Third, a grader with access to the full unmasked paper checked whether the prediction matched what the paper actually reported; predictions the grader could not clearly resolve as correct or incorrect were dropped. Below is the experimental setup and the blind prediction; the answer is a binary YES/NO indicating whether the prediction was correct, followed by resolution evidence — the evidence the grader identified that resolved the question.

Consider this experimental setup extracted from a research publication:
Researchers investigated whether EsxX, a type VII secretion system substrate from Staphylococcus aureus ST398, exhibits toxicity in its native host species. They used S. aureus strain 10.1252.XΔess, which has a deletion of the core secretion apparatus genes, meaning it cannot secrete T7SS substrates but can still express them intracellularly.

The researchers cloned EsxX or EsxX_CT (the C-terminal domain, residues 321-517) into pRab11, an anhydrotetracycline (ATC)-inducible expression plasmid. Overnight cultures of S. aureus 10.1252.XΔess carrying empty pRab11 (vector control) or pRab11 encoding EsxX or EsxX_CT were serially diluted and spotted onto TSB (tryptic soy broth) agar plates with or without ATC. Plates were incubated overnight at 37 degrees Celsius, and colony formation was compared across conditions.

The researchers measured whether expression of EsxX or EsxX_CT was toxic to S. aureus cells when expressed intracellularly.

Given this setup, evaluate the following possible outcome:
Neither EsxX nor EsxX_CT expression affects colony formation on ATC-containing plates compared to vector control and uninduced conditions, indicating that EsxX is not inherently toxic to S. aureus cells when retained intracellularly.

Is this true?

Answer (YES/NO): NO